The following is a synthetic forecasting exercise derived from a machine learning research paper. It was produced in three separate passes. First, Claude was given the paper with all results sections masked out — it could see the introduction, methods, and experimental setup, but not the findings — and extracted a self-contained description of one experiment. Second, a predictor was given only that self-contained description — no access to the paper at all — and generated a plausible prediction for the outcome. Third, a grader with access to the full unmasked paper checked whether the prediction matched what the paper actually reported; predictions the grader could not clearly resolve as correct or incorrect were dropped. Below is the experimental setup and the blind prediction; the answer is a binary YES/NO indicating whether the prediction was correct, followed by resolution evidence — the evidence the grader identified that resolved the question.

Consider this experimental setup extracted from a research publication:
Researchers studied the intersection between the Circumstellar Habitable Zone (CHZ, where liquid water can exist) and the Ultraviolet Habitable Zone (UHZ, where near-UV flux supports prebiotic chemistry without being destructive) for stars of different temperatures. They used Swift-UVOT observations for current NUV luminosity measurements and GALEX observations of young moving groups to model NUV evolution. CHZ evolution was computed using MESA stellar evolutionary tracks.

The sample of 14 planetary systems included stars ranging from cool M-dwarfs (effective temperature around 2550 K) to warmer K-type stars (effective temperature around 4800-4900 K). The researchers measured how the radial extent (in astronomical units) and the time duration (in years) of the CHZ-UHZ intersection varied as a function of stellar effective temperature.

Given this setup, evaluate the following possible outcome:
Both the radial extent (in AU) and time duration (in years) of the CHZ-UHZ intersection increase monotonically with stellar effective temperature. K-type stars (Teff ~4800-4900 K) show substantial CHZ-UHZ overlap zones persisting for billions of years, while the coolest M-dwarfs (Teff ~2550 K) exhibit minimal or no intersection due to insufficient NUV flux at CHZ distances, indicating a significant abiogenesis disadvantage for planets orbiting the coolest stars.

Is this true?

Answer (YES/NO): YES